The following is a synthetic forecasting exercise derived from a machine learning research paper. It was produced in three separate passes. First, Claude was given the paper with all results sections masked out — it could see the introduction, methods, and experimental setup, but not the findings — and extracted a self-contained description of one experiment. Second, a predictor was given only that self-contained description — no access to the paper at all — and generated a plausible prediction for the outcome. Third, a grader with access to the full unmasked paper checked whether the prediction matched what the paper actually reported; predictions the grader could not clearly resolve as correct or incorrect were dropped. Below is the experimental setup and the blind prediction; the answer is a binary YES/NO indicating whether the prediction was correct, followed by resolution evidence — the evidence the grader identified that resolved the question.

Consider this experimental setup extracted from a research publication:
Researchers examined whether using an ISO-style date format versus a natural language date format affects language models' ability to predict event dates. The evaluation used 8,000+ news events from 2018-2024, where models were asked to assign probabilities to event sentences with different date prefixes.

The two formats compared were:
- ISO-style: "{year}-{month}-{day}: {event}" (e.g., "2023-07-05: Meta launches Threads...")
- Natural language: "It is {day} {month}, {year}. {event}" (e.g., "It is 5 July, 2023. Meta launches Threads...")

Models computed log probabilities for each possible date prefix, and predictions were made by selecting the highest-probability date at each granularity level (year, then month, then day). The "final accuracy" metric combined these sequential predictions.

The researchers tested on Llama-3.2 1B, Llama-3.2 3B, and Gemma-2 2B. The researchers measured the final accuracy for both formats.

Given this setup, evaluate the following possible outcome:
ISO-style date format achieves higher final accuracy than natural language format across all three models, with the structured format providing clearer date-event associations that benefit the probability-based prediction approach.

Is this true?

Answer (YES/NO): NO